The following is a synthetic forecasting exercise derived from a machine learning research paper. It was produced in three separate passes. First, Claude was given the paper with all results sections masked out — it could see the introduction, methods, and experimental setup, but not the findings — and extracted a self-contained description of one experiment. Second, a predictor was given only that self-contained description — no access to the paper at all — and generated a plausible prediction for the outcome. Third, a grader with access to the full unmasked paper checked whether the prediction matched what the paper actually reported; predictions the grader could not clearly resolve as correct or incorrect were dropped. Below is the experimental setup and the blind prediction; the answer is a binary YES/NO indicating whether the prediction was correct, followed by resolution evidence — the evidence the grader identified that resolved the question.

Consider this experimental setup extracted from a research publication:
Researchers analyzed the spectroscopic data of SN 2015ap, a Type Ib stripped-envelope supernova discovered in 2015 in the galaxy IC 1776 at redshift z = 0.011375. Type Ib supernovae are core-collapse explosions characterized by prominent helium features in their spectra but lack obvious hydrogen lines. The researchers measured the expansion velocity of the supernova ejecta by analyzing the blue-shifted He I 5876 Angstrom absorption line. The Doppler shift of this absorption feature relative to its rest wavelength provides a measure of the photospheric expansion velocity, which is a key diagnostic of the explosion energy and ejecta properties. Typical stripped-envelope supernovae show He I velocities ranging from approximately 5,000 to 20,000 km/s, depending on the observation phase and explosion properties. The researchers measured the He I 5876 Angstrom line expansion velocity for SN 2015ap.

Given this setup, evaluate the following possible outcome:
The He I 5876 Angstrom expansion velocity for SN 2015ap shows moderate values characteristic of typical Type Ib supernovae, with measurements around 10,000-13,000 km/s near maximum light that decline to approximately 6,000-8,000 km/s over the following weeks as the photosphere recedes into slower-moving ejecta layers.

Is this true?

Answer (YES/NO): NO